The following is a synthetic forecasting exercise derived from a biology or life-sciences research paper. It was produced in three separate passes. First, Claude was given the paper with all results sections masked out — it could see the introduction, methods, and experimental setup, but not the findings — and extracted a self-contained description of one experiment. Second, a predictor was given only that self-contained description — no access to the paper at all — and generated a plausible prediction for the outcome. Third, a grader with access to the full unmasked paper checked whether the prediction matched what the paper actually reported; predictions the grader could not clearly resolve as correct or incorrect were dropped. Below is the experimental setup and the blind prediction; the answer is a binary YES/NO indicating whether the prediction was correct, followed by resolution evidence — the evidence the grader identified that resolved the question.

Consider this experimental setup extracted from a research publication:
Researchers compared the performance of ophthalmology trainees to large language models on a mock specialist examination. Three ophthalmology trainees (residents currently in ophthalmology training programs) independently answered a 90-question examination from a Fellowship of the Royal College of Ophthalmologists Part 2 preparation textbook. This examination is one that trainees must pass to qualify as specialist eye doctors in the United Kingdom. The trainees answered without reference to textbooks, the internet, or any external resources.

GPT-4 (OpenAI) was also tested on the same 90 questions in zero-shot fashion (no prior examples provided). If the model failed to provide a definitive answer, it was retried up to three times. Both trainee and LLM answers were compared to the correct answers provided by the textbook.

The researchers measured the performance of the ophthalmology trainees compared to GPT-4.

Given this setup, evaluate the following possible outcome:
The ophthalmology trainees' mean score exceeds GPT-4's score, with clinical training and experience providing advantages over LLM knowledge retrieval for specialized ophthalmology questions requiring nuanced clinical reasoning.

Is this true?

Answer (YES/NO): NO